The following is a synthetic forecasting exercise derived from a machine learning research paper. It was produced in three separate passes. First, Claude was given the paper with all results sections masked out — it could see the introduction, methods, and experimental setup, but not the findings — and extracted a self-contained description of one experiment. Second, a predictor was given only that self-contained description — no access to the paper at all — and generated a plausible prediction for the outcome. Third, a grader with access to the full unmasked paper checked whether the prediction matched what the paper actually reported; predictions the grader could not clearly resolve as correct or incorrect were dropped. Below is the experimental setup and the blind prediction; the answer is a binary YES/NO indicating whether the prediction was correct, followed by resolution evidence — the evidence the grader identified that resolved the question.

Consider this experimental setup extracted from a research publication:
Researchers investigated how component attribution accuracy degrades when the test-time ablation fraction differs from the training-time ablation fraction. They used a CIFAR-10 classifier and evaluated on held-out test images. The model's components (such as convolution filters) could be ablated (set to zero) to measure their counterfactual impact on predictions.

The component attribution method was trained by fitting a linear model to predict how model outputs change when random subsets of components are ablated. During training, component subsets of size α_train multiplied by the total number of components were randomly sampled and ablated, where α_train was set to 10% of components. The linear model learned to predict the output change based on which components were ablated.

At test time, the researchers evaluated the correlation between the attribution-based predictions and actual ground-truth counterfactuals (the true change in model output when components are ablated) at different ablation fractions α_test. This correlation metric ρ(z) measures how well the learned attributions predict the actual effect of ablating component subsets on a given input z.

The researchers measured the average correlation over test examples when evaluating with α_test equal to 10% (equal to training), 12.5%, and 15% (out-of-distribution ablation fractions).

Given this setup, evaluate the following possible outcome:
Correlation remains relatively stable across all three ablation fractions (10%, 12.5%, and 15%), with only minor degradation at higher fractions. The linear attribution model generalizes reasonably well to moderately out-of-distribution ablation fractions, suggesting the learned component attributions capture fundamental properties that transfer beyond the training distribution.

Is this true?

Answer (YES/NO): YES